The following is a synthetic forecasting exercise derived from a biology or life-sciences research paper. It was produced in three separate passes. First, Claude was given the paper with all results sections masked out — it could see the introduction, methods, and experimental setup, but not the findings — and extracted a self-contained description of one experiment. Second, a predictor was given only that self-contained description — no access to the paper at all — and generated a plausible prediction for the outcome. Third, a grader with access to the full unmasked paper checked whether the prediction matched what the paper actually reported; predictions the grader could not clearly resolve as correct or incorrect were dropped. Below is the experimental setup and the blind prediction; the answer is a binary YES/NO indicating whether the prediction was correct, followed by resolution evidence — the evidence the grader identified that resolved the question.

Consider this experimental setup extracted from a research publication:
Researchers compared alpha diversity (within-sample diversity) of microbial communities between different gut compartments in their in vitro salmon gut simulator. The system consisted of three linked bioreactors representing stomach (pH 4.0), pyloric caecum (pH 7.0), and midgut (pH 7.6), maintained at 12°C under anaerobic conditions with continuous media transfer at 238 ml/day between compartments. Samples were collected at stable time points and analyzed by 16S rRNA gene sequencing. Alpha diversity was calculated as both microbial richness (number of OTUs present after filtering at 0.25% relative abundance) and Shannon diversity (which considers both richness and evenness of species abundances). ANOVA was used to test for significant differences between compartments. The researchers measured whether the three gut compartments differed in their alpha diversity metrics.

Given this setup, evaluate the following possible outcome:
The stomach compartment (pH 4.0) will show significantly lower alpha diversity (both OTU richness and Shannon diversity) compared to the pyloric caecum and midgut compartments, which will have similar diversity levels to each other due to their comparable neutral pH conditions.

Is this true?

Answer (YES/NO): NO